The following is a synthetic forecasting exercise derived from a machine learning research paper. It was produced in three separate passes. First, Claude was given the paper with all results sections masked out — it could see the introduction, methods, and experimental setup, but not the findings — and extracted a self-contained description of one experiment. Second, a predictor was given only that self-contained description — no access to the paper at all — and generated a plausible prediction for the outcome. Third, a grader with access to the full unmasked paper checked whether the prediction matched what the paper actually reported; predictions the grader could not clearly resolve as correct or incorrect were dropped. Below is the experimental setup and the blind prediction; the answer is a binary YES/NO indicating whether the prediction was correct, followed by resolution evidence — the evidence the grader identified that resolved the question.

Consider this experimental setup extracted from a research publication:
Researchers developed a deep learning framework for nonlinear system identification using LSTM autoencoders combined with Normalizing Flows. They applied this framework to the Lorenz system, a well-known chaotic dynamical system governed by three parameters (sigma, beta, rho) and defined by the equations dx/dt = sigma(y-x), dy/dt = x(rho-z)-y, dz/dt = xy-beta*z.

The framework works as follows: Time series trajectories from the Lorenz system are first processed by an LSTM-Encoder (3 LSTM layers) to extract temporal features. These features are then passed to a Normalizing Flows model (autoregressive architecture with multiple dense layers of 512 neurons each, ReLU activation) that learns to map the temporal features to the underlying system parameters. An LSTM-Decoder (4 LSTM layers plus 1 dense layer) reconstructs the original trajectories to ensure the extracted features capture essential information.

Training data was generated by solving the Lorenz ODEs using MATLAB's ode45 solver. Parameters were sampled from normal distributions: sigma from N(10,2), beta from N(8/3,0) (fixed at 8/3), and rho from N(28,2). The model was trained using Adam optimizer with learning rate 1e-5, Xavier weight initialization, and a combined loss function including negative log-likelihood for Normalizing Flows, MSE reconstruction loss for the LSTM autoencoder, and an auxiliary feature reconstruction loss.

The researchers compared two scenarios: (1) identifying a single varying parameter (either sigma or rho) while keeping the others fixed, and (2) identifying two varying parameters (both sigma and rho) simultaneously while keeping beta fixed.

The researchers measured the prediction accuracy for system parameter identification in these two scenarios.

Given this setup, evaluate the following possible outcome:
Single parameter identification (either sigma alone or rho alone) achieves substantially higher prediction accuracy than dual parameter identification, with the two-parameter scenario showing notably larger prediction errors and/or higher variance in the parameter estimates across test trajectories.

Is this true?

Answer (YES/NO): YES